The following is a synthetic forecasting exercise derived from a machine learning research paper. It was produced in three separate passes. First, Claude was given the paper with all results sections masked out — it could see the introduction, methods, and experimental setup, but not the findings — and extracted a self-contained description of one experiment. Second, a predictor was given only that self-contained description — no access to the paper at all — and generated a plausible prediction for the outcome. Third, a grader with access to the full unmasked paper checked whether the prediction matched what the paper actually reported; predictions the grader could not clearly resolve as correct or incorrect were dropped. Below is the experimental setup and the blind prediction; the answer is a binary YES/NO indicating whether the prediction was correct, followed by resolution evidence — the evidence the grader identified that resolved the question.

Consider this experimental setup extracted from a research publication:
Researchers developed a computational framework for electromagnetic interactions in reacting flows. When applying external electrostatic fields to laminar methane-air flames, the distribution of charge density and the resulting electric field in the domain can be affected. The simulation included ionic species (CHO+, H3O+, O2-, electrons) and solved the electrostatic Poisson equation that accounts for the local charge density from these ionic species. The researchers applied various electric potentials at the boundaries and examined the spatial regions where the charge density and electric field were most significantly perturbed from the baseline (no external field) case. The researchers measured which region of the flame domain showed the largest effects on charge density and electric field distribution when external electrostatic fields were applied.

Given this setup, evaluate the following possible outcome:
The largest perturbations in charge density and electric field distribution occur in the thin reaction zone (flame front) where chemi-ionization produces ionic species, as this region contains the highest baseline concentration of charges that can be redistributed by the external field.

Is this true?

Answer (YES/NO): NO